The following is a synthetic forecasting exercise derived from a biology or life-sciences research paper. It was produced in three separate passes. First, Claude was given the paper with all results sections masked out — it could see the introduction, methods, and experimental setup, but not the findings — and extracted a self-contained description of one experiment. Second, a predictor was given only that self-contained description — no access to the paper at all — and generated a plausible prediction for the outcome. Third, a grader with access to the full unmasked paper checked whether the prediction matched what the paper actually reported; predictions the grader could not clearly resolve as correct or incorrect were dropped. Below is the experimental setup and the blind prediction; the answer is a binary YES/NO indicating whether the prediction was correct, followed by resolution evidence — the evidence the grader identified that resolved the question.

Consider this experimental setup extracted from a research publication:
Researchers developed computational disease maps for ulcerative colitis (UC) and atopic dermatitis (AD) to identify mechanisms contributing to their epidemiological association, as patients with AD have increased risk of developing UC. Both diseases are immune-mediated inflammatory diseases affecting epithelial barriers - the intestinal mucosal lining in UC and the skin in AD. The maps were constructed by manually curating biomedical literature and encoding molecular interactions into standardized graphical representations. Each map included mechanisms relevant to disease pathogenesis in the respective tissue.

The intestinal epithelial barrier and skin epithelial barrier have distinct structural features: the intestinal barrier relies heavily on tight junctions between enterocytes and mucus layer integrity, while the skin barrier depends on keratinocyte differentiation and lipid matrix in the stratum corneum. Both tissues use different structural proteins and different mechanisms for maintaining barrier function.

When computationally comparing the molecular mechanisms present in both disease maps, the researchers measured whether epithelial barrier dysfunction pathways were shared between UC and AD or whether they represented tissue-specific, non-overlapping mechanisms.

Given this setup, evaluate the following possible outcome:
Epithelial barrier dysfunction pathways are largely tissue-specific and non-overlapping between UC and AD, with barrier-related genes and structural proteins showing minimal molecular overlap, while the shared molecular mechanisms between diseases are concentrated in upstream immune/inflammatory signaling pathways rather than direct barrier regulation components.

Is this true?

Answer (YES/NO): NO